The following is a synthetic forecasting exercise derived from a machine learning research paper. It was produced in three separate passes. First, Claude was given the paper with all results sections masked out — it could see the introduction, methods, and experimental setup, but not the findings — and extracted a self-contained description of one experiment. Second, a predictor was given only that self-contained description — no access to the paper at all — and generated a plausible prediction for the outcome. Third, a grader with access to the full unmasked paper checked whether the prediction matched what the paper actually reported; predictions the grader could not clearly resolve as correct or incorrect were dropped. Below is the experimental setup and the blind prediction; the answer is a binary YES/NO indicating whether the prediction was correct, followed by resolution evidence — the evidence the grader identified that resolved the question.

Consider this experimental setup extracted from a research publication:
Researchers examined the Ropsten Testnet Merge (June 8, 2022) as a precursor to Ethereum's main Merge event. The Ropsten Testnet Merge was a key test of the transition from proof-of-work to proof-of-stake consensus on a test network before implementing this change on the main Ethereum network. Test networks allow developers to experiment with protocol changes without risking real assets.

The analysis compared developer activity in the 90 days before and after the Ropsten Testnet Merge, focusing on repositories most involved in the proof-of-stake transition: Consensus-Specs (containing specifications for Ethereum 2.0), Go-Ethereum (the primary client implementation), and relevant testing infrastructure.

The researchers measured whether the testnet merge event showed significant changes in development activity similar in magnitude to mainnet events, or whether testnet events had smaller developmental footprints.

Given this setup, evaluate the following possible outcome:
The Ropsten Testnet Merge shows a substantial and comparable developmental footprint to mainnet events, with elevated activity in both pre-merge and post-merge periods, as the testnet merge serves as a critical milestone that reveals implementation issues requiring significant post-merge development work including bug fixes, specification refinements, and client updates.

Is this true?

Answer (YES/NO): NO